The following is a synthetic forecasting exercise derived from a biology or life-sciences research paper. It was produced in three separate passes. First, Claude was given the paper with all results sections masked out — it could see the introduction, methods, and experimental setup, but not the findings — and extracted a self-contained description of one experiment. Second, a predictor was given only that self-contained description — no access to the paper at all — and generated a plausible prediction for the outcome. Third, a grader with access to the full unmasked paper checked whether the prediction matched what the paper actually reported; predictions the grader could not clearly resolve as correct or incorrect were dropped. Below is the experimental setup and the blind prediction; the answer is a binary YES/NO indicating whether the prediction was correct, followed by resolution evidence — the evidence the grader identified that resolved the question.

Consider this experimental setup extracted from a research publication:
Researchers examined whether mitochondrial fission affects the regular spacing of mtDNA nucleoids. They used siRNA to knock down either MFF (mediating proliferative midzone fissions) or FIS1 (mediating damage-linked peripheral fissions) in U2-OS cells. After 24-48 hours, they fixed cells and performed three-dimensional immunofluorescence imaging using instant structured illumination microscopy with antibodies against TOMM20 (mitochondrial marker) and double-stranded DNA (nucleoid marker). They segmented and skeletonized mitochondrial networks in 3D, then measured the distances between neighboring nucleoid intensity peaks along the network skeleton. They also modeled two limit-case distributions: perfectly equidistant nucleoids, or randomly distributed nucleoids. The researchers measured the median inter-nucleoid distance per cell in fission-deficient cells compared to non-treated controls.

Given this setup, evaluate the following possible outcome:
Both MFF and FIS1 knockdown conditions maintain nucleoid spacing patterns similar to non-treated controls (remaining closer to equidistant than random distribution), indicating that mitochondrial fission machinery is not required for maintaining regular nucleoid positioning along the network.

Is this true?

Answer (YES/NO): YES